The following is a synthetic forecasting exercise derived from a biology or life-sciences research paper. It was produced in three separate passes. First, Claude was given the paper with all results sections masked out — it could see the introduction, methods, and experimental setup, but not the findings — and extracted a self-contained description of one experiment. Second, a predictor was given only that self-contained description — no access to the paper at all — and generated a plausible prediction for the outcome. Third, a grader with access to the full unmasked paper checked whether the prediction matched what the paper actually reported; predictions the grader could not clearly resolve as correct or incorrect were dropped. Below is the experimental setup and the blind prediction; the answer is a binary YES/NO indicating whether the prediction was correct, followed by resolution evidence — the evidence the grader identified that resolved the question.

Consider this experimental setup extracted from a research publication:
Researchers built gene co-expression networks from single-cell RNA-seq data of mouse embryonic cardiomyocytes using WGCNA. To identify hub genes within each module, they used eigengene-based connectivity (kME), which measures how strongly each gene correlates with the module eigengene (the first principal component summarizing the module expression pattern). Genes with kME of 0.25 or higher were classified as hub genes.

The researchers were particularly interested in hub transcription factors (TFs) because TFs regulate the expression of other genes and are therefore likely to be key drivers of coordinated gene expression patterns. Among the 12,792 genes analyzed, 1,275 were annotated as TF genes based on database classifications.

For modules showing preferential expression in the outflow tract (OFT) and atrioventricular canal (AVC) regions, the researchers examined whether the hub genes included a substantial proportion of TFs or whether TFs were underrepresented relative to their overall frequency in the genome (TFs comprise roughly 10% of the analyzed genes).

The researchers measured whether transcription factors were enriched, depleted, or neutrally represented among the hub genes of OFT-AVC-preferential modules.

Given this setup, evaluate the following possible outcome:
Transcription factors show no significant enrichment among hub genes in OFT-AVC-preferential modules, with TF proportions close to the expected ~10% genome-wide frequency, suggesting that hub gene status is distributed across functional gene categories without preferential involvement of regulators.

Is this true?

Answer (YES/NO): NO